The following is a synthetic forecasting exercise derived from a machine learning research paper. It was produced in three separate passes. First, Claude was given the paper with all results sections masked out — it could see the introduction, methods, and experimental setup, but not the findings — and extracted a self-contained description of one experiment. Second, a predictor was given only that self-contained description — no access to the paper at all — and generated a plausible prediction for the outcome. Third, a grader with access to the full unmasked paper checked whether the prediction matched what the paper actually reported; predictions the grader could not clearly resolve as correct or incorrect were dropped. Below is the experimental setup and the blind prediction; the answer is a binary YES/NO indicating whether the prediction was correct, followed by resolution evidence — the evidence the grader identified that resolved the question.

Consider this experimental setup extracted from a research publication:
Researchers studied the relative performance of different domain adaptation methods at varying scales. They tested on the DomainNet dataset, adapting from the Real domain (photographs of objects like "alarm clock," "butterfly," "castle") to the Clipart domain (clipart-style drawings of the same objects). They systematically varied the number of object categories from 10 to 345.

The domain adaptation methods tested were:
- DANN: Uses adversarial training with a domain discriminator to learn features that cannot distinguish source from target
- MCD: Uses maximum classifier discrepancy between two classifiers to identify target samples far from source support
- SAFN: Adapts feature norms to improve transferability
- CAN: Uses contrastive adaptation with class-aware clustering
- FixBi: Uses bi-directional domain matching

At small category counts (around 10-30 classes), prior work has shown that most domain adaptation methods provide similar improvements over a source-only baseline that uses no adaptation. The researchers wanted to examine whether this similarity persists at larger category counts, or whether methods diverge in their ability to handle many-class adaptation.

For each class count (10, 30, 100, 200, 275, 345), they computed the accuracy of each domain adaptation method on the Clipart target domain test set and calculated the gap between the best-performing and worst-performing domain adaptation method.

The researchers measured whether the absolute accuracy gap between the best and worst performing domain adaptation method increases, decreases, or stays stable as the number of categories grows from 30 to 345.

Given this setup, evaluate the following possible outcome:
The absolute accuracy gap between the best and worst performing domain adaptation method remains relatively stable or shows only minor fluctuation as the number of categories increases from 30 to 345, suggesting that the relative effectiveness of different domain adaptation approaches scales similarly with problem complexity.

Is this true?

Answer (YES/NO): NO